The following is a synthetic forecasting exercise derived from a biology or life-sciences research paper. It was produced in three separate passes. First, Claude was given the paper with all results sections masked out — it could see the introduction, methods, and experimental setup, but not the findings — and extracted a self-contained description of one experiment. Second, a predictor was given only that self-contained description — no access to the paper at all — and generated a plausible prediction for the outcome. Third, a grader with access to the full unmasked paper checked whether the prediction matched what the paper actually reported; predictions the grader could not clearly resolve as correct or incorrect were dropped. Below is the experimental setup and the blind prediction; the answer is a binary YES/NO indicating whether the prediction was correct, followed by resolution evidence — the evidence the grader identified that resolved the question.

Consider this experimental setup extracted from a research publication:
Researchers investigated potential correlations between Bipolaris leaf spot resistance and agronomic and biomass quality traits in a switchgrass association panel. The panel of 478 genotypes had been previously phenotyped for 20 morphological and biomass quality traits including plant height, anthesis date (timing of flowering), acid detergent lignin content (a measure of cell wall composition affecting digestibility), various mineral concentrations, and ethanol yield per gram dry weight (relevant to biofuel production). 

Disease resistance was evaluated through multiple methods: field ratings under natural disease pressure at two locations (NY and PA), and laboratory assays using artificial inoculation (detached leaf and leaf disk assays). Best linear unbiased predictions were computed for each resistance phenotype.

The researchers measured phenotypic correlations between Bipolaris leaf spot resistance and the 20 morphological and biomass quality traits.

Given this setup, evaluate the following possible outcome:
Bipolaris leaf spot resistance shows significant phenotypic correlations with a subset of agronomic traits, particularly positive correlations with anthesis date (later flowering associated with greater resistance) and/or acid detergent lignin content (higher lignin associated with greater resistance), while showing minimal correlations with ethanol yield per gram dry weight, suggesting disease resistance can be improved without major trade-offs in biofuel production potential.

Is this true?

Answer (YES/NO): NO